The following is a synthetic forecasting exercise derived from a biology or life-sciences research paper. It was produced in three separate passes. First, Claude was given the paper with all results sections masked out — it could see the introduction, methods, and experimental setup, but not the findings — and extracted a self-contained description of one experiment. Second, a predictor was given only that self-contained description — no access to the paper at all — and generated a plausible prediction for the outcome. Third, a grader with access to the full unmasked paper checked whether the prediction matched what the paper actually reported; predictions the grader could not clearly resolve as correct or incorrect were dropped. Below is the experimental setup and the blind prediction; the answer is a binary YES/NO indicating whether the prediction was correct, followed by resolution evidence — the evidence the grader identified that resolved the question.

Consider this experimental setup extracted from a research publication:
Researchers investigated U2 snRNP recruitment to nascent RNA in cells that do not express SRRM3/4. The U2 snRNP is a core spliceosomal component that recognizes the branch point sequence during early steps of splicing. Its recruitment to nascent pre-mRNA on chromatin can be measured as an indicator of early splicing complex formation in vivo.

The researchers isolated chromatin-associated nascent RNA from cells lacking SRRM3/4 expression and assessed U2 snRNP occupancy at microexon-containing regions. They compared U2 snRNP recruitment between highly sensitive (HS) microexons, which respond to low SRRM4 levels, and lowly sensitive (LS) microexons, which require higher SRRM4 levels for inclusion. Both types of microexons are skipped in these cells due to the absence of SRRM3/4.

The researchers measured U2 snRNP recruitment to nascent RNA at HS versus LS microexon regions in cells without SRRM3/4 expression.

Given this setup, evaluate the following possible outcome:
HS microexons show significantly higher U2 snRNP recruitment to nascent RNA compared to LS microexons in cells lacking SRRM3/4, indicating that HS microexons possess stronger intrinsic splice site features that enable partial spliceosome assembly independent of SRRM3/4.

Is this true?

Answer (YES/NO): NO